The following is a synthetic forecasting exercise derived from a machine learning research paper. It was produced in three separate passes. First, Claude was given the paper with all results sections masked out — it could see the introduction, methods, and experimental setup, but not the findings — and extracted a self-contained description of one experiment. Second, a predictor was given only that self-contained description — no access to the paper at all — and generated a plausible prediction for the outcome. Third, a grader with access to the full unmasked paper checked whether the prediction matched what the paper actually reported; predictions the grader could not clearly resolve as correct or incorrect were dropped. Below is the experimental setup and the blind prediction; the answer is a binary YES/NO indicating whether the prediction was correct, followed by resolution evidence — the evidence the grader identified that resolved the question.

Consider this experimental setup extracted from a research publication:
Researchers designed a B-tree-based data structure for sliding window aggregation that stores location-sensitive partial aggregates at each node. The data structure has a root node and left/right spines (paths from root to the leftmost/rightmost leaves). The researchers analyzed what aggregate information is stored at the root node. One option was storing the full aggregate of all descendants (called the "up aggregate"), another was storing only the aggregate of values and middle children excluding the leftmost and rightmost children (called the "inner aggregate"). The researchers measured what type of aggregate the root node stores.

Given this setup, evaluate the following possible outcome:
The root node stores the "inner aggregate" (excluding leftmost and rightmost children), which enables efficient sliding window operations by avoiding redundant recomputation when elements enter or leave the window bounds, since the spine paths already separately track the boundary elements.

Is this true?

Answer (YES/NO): YES